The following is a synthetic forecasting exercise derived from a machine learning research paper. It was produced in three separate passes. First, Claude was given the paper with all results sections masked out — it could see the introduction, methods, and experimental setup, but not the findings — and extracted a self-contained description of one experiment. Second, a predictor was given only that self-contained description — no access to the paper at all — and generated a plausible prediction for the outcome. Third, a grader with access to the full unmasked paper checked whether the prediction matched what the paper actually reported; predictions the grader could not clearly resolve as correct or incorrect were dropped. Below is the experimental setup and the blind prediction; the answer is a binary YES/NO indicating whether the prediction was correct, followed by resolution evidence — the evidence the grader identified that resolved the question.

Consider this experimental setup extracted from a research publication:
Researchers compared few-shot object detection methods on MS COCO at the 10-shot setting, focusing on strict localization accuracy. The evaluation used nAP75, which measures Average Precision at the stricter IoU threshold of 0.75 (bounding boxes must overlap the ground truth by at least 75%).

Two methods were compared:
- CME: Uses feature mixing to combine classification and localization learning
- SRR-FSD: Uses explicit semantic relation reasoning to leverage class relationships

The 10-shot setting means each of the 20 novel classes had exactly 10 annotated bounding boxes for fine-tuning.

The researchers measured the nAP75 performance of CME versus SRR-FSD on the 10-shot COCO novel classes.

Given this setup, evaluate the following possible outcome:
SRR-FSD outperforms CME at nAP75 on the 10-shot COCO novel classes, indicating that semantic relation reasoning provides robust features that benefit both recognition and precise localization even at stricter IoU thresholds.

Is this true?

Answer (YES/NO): NO